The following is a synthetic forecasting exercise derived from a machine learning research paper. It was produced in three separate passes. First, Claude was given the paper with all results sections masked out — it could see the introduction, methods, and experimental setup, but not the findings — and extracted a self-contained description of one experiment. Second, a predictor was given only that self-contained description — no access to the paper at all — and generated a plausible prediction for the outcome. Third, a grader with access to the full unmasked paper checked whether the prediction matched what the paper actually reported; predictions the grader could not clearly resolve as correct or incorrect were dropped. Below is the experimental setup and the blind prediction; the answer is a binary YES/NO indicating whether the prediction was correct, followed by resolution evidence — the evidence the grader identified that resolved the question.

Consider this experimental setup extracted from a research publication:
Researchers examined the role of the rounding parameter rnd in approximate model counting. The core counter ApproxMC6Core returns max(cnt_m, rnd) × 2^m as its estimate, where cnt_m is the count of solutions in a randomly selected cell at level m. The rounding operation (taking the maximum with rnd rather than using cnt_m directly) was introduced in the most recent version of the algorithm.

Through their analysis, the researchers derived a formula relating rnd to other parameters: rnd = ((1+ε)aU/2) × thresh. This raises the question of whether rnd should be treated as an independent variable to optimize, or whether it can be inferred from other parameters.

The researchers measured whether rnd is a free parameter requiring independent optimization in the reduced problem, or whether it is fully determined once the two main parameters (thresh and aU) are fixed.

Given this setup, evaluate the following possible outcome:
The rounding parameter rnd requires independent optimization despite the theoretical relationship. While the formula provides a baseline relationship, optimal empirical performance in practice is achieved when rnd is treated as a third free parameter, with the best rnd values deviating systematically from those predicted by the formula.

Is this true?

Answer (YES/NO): NO